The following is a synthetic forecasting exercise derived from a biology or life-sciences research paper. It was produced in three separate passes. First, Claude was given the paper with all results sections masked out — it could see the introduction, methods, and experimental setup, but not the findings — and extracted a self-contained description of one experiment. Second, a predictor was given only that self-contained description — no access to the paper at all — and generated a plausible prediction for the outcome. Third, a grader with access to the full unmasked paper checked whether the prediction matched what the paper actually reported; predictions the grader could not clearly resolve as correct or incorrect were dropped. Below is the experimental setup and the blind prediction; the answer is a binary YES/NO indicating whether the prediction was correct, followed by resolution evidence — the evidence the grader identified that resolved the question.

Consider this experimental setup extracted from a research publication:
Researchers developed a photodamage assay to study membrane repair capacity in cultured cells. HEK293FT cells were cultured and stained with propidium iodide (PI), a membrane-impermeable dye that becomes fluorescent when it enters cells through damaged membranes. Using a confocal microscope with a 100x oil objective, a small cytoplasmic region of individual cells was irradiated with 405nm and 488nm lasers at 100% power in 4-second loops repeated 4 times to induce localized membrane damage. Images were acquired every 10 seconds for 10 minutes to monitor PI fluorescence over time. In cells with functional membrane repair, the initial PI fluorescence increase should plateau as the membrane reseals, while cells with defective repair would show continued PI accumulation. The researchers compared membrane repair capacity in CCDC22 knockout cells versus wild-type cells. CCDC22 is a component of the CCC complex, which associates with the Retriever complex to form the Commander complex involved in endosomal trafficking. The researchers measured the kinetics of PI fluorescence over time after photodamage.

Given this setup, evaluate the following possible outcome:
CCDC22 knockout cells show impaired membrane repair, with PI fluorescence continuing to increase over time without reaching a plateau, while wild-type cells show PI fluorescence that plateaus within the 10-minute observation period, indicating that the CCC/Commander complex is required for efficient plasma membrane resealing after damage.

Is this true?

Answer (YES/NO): NO